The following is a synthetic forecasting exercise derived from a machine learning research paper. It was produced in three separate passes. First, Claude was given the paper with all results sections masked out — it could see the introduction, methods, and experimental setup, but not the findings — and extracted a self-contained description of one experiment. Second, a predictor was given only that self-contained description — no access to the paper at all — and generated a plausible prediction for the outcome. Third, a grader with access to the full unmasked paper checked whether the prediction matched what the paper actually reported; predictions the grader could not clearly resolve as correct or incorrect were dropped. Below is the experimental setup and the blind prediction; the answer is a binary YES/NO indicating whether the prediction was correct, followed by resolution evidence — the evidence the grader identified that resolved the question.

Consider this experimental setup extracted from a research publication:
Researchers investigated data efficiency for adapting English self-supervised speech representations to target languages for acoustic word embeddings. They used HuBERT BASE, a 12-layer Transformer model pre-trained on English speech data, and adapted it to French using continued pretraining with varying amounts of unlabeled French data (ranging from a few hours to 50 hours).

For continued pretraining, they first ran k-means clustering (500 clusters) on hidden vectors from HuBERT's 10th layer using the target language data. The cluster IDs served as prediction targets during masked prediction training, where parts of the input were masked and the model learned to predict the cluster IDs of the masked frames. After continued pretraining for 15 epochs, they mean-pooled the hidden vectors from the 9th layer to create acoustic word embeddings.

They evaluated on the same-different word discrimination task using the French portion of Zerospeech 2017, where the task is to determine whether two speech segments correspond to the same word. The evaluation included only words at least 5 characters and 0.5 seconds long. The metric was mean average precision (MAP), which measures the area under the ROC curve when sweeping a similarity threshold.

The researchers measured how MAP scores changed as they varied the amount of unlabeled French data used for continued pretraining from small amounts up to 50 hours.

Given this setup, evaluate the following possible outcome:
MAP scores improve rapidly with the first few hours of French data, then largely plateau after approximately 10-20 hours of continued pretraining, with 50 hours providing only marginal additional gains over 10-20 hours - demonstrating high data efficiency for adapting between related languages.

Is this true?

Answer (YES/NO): NO